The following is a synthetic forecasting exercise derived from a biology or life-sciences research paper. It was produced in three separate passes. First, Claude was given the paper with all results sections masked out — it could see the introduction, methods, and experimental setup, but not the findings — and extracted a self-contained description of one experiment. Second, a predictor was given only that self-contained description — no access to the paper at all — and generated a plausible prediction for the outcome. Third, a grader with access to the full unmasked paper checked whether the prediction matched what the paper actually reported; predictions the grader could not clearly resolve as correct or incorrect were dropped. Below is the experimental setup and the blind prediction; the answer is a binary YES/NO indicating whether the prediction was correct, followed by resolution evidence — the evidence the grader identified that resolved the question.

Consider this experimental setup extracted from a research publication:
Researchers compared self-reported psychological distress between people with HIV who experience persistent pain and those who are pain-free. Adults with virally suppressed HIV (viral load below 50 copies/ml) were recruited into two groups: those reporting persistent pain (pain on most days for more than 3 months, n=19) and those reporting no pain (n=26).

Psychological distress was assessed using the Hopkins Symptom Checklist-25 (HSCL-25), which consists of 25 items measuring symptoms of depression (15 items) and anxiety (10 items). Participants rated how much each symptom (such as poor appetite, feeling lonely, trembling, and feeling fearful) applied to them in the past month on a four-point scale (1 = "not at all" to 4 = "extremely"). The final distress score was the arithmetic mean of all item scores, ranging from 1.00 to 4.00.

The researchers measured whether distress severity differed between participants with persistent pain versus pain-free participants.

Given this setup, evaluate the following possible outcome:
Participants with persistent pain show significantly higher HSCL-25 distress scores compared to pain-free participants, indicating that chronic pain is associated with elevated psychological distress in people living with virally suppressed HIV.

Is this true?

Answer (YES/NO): YES